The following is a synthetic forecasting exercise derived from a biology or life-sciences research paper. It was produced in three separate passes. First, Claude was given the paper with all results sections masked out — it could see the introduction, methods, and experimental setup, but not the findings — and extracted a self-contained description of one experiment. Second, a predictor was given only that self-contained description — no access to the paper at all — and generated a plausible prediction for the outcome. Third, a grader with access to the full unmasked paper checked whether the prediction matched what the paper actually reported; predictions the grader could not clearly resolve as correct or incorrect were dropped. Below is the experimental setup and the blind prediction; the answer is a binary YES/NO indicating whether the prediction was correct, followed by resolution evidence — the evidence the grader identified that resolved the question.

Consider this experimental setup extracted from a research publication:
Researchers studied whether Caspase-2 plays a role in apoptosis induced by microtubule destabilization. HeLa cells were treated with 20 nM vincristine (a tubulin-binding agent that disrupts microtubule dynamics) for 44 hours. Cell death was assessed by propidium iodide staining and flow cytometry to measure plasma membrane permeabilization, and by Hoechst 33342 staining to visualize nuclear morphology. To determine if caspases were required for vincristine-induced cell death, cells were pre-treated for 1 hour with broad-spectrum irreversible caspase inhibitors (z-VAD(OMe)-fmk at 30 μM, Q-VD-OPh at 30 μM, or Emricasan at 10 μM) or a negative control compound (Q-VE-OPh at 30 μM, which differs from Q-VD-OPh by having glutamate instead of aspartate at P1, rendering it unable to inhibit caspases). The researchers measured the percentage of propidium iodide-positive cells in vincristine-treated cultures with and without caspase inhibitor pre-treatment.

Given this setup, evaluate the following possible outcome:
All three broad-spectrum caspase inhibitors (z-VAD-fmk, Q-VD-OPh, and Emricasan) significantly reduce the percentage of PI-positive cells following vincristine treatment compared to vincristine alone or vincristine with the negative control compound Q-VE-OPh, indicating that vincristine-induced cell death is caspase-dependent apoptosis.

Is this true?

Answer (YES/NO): YES